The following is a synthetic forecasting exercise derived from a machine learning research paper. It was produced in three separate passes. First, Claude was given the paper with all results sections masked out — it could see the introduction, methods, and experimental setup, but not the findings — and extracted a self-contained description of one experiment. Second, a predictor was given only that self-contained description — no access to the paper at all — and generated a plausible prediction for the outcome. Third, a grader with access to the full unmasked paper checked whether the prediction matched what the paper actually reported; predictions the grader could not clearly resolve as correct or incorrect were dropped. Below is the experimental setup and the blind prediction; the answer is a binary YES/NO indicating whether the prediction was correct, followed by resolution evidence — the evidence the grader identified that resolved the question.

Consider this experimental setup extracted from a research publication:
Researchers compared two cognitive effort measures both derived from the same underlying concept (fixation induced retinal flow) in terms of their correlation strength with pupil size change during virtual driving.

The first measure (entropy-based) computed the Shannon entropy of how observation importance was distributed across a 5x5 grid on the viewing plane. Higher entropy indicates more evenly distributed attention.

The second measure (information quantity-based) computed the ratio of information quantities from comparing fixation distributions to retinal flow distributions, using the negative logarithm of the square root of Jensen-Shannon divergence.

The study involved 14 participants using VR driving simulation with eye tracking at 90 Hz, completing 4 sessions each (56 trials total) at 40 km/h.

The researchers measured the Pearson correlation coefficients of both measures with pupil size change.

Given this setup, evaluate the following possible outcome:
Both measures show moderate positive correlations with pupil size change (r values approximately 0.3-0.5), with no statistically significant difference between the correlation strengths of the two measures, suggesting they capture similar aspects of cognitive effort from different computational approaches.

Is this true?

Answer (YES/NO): NO